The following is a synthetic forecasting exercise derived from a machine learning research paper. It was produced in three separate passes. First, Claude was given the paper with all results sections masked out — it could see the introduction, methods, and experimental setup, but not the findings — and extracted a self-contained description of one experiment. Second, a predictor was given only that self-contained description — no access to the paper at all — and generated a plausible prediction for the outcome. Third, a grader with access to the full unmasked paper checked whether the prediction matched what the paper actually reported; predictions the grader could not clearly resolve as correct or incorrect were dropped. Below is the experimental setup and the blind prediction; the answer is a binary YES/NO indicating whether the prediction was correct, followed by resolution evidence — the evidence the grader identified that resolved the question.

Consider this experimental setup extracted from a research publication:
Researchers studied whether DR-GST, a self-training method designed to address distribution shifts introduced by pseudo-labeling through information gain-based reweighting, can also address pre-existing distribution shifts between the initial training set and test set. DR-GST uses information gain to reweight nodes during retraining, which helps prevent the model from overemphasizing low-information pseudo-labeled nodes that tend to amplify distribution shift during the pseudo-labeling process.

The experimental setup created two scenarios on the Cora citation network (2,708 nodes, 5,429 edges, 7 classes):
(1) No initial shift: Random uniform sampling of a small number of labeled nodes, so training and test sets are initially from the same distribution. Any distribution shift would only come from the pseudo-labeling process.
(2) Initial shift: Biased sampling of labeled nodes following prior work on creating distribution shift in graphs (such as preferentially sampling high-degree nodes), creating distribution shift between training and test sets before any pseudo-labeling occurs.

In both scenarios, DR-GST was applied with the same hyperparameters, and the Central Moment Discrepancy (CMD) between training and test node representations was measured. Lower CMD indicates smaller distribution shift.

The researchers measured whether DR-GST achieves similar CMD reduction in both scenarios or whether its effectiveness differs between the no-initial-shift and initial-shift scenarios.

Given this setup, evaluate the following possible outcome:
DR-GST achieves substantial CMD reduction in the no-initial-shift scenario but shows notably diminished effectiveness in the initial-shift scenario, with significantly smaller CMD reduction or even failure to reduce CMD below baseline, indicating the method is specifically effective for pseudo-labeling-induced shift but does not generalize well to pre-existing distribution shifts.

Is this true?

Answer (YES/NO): YES